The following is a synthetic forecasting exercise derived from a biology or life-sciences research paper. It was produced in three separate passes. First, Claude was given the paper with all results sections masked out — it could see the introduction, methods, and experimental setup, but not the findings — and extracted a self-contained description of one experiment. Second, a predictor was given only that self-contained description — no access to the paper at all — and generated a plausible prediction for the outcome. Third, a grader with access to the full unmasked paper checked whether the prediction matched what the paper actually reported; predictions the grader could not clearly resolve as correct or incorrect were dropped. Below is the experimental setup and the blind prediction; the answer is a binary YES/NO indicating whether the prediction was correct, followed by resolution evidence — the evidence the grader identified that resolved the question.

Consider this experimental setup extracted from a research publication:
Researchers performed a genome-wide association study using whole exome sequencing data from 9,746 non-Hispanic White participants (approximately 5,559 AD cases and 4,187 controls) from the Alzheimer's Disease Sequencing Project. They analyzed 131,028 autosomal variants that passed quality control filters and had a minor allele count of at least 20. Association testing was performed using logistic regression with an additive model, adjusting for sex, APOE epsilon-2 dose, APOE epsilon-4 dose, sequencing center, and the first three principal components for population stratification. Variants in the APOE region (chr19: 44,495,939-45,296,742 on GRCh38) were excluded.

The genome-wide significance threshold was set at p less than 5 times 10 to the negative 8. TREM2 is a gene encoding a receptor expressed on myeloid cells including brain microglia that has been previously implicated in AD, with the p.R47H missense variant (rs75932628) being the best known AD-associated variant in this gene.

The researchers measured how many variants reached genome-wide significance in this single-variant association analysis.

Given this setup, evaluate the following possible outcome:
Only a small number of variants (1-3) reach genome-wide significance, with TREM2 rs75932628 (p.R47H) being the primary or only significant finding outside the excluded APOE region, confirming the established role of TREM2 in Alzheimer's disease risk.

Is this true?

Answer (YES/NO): YES